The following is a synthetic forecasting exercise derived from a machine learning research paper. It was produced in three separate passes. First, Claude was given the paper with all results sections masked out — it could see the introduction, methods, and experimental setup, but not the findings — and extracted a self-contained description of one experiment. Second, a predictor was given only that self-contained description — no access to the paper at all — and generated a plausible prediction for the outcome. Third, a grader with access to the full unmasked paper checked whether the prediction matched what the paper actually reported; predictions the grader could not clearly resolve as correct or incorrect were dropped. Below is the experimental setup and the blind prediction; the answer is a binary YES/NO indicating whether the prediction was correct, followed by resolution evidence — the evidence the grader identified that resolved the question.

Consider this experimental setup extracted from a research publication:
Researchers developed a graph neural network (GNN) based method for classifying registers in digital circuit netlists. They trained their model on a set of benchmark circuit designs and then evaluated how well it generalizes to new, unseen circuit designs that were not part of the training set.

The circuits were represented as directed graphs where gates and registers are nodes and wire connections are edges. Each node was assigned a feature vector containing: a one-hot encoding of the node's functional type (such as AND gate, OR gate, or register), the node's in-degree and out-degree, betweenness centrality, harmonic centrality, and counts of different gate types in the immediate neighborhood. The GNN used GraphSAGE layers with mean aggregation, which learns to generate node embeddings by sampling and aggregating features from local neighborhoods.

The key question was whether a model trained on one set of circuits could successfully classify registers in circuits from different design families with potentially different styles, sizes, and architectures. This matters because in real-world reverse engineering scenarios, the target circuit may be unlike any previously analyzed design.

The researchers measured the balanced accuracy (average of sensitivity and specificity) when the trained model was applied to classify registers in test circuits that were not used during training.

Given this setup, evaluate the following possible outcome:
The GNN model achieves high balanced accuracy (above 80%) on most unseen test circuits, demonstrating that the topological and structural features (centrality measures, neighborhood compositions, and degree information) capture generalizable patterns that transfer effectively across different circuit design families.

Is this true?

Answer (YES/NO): YES